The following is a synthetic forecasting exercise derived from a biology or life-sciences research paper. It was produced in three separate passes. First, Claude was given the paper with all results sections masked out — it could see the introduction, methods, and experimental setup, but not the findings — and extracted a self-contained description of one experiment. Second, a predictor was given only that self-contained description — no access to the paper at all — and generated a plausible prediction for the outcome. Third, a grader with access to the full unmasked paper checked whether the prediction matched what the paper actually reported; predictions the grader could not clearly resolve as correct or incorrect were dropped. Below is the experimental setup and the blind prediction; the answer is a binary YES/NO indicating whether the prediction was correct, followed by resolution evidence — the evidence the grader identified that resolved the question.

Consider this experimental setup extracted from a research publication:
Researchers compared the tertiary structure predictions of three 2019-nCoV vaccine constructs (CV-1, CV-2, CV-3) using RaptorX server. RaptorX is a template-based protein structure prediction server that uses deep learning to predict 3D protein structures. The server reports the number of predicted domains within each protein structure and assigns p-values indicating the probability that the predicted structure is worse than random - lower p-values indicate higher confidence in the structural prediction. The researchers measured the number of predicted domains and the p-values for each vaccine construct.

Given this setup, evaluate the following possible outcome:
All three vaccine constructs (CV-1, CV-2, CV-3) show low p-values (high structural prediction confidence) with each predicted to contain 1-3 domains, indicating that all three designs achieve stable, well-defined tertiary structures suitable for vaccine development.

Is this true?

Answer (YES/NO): YES